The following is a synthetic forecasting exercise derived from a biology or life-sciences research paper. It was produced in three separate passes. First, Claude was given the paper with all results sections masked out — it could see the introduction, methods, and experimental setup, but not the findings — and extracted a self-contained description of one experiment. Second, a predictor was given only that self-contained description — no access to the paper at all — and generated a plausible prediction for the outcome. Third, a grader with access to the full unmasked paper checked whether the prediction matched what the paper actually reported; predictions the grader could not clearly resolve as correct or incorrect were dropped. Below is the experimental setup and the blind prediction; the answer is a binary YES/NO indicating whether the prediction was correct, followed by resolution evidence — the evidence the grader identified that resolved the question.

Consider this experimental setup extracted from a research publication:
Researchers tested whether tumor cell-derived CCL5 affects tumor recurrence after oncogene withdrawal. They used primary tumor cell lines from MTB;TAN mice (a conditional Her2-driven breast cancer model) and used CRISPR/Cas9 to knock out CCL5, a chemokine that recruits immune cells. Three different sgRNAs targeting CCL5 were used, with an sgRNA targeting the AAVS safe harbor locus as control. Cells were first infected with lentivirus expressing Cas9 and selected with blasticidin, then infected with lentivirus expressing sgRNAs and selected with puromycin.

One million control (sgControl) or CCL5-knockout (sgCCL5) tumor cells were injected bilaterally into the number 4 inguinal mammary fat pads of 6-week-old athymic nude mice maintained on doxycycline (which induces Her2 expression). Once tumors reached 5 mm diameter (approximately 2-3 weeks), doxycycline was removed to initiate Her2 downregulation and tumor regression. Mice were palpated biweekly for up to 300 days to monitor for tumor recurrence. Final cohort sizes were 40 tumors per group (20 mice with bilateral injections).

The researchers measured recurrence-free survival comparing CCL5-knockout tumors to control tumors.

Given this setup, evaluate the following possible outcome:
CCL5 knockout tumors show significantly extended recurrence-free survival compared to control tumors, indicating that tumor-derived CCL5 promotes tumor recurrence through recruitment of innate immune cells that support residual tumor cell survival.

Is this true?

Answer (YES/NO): NO